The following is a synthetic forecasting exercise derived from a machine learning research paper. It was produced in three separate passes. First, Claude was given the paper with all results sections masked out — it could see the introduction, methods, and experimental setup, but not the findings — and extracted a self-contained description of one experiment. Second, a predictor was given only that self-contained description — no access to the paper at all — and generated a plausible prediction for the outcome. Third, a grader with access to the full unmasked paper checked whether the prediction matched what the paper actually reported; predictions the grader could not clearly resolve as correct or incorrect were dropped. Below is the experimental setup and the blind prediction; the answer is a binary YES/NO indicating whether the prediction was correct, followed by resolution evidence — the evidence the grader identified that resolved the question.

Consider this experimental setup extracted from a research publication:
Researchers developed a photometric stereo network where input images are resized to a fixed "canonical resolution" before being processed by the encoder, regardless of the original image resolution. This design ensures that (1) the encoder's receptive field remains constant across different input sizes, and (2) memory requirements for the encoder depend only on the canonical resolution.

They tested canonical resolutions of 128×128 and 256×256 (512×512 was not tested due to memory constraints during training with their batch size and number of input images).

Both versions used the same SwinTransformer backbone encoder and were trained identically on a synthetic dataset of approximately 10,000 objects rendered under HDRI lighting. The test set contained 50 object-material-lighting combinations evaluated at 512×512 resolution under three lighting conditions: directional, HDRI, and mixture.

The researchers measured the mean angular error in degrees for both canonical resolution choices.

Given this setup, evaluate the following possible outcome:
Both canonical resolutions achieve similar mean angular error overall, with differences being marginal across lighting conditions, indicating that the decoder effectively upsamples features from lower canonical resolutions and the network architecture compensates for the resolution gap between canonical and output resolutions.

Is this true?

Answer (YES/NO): YES